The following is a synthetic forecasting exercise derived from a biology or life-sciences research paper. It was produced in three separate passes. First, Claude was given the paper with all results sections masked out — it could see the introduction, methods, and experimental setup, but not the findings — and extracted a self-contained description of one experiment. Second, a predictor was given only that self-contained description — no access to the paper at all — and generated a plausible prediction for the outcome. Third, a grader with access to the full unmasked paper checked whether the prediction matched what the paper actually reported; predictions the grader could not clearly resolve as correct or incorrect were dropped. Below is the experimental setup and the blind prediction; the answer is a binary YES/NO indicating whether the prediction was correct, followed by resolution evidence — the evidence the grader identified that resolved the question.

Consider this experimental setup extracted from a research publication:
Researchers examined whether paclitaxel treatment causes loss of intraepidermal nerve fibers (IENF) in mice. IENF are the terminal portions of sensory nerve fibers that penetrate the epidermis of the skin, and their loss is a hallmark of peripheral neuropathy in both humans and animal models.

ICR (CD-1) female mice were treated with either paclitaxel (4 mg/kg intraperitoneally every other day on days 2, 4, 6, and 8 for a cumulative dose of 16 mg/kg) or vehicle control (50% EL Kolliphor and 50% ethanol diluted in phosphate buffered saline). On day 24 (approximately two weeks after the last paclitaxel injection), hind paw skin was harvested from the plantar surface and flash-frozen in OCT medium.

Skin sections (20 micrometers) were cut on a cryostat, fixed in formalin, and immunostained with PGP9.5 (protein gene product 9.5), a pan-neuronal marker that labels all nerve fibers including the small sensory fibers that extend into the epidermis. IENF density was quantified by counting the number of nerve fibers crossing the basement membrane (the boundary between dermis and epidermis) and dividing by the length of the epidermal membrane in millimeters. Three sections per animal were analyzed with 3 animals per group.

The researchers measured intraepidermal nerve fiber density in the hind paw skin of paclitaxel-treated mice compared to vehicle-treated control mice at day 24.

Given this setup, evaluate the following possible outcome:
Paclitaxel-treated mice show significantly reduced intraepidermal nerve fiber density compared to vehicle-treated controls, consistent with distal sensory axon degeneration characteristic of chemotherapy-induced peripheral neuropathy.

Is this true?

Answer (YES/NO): YES